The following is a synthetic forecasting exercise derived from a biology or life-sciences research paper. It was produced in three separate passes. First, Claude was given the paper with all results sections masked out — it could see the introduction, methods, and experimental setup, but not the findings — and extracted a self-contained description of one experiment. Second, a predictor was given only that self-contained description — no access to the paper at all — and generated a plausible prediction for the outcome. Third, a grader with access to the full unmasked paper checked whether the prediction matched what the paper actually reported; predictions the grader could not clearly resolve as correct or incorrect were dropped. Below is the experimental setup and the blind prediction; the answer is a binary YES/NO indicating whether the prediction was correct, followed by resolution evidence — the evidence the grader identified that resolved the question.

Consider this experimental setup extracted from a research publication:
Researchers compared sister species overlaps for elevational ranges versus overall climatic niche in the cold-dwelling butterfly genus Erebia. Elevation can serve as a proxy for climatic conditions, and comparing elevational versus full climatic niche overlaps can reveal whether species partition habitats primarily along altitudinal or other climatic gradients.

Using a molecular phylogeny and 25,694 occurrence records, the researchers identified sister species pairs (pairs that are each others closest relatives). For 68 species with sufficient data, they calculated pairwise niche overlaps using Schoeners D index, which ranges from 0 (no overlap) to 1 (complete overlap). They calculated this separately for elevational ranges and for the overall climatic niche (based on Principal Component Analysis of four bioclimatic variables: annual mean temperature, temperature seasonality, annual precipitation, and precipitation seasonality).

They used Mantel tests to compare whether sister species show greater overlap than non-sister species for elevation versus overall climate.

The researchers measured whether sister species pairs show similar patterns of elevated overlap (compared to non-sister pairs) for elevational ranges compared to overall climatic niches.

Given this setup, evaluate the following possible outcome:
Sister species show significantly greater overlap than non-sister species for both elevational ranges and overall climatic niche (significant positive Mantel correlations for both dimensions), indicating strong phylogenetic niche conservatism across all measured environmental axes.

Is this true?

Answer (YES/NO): YES